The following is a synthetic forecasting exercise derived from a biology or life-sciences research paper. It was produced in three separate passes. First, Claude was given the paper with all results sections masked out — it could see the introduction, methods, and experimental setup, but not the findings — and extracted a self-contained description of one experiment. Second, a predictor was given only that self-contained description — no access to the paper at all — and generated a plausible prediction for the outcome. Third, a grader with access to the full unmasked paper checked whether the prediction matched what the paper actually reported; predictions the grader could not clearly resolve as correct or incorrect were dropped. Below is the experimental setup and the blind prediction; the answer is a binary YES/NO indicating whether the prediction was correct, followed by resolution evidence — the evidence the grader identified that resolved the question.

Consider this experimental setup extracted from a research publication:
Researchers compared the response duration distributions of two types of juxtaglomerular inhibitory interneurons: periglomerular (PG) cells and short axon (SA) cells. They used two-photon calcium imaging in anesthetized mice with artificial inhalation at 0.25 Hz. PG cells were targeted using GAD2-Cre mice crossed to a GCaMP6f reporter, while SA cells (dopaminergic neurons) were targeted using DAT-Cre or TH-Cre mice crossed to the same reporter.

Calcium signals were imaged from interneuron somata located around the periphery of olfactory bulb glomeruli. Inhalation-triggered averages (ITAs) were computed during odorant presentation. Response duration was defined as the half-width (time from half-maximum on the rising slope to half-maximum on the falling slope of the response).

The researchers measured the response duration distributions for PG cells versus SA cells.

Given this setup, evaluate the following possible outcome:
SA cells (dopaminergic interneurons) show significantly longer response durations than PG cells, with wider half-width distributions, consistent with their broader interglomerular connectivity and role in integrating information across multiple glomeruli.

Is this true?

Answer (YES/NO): YES